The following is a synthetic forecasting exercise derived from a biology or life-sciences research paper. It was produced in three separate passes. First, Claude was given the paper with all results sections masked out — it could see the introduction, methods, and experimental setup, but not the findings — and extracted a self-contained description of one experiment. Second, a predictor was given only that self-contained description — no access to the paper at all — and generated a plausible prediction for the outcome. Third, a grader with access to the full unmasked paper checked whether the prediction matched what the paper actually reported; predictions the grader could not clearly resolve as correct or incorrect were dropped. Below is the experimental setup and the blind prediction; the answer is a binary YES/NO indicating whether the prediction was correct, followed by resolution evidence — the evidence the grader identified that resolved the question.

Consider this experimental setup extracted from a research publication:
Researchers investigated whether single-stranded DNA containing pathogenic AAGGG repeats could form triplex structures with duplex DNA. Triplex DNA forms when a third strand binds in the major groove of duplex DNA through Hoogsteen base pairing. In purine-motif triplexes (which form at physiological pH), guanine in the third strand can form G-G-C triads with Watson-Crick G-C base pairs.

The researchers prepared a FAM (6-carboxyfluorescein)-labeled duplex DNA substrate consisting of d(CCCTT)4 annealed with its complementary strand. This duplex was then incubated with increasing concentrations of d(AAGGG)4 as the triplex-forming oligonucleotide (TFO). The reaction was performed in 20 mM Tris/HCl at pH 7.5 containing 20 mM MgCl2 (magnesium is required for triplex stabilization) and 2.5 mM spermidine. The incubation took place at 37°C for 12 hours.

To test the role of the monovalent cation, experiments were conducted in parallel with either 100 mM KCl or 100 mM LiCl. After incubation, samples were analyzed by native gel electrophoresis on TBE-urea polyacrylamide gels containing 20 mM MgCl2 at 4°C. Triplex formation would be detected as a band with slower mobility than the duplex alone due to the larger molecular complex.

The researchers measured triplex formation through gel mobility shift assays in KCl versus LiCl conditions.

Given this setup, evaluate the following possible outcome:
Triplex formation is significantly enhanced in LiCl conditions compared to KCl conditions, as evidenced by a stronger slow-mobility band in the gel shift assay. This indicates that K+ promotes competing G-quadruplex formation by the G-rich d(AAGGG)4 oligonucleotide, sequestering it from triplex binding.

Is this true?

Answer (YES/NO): YES